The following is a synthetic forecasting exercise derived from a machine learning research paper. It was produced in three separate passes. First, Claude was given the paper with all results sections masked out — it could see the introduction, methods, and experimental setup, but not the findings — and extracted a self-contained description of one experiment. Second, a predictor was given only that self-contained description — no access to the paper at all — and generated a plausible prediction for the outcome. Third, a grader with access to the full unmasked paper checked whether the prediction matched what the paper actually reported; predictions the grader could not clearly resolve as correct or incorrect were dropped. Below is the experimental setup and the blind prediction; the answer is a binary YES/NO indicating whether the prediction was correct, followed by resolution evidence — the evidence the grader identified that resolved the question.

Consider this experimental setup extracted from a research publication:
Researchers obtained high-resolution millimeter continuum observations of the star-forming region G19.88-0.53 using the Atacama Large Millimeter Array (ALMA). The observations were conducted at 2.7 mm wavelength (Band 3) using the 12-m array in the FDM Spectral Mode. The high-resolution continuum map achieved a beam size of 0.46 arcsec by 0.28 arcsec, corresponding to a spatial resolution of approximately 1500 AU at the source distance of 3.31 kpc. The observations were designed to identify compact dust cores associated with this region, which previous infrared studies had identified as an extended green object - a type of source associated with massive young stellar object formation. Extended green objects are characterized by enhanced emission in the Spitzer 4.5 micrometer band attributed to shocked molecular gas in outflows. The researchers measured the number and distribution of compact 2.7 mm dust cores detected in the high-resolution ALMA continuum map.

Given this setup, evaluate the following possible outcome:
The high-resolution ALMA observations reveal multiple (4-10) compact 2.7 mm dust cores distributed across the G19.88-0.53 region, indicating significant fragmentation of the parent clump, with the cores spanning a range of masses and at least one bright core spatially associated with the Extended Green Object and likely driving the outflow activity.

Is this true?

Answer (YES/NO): YES